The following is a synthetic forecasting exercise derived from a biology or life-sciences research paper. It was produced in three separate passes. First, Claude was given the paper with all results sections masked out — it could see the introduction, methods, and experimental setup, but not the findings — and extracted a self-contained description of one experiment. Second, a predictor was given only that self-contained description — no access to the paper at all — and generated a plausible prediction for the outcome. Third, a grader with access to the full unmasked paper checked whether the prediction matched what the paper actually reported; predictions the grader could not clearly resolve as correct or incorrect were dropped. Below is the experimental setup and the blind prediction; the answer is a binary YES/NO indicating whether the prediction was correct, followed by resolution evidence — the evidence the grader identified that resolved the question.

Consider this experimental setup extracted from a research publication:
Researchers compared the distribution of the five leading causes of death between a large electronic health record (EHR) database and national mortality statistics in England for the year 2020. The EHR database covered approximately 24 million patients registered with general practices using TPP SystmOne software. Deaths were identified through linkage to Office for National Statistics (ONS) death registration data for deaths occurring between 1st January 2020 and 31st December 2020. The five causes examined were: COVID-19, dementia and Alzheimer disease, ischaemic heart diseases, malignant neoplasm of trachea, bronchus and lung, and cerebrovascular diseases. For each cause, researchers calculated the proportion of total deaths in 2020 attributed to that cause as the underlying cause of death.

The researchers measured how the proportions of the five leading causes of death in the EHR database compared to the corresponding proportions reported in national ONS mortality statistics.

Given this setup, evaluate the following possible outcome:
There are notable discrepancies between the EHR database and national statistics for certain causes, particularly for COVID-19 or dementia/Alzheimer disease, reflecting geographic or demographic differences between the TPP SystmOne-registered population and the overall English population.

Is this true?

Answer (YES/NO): NO